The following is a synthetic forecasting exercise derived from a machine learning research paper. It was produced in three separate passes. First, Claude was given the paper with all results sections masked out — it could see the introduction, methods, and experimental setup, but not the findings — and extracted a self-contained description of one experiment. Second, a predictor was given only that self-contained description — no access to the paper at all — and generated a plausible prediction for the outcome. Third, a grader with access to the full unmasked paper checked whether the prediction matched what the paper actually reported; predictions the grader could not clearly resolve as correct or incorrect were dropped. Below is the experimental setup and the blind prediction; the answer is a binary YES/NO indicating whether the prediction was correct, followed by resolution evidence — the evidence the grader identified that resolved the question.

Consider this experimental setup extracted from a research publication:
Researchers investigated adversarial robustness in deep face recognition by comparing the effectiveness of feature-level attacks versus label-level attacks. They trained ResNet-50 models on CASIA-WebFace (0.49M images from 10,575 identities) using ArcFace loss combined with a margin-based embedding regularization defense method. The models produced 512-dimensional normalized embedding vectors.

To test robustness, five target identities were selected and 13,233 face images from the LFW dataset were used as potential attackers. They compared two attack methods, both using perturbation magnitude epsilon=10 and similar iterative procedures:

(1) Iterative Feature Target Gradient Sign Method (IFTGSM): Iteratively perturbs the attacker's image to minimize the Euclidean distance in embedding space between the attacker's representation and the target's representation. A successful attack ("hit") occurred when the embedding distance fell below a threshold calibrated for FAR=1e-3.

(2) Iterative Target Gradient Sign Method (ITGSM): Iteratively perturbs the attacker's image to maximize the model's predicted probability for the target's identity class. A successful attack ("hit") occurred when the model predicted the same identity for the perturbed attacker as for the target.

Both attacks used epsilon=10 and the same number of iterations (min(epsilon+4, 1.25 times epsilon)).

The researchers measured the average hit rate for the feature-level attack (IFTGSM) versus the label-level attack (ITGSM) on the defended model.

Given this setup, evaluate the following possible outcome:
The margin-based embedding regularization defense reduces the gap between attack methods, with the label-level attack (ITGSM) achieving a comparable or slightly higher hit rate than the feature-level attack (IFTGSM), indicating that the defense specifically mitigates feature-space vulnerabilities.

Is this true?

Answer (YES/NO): NO